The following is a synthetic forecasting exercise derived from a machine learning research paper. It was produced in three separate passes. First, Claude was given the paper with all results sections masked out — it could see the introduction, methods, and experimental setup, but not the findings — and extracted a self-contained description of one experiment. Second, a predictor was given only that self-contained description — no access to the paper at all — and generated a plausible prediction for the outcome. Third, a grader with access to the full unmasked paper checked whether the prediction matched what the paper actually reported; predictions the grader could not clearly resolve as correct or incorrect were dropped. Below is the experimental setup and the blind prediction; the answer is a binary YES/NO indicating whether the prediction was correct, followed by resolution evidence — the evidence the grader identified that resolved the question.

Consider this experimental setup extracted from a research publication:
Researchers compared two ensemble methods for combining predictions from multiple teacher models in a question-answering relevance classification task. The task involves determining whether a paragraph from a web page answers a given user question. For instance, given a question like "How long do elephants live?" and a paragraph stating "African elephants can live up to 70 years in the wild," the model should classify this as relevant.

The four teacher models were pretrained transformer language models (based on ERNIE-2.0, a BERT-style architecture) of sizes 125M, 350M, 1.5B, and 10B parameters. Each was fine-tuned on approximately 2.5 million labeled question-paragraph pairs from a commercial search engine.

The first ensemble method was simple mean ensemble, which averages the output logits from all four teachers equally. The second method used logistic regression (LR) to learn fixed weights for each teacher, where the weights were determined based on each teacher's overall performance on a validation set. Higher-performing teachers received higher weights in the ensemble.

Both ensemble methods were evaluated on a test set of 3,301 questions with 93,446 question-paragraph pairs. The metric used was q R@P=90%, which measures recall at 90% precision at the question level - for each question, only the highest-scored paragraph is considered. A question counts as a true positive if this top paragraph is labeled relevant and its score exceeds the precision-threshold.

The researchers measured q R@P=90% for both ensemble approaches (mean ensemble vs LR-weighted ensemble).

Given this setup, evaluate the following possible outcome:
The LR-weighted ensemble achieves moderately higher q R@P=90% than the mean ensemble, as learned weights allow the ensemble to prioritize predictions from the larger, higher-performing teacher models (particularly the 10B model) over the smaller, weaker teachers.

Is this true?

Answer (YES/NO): NO